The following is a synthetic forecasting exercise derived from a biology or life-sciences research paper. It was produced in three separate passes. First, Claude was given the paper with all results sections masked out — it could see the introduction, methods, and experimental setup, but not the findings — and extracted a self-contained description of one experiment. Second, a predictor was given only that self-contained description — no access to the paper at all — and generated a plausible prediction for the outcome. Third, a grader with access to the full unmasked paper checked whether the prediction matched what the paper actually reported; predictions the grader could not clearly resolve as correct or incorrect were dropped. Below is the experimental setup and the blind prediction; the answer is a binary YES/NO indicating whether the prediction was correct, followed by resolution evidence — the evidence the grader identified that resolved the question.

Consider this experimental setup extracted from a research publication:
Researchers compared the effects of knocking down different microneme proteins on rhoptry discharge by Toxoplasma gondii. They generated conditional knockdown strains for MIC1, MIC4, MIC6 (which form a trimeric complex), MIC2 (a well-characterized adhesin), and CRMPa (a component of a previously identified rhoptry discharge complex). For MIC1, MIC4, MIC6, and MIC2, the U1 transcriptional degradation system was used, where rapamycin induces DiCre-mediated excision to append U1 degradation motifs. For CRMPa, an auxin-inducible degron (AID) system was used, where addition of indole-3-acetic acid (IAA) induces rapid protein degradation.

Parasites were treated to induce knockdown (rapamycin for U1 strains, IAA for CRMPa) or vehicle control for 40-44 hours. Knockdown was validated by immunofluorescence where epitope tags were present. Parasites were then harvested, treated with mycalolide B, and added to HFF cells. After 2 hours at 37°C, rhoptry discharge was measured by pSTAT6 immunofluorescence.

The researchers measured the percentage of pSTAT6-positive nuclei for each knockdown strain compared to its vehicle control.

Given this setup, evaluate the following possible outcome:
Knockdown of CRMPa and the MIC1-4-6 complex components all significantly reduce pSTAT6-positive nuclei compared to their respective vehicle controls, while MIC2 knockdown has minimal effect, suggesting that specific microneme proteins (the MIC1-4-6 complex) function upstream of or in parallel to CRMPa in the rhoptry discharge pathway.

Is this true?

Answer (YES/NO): NO